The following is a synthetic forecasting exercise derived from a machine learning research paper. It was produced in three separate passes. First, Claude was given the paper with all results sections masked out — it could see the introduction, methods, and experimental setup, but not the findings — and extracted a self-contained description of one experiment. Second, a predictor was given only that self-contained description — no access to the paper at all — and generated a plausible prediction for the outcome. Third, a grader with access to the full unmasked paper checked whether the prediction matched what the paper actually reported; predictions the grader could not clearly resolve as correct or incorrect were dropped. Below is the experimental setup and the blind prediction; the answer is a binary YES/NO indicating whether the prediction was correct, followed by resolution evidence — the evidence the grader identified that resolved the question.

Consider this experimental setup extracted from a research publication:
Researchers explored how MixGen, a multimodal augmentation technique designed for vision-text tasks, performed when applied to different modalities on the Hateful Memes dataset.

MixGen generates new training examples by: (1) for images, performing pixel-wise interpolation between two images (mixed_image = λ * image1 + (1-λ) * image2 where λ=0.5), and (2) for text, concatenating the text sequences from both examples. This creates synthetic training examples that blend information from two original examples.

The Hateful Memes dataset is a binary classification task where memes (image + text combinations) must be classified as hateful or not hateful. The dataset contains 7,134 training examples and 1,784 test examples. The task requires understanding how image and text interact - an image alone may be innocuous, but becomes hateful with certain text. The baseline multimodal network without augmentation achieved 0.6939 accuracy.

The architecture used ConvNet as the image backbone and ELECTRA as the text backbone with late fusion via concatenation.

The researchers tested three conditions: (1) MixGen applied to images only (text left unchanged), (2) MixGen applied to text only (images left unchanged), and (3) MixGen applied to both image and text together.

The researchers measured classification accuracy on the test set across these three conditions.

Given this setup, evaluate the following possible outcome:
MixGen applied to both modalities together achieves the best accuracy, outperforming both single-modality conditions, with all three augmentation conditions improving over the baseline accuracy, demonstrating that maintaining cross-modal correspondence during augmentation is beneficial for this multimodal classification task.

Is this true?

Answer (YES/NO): NO